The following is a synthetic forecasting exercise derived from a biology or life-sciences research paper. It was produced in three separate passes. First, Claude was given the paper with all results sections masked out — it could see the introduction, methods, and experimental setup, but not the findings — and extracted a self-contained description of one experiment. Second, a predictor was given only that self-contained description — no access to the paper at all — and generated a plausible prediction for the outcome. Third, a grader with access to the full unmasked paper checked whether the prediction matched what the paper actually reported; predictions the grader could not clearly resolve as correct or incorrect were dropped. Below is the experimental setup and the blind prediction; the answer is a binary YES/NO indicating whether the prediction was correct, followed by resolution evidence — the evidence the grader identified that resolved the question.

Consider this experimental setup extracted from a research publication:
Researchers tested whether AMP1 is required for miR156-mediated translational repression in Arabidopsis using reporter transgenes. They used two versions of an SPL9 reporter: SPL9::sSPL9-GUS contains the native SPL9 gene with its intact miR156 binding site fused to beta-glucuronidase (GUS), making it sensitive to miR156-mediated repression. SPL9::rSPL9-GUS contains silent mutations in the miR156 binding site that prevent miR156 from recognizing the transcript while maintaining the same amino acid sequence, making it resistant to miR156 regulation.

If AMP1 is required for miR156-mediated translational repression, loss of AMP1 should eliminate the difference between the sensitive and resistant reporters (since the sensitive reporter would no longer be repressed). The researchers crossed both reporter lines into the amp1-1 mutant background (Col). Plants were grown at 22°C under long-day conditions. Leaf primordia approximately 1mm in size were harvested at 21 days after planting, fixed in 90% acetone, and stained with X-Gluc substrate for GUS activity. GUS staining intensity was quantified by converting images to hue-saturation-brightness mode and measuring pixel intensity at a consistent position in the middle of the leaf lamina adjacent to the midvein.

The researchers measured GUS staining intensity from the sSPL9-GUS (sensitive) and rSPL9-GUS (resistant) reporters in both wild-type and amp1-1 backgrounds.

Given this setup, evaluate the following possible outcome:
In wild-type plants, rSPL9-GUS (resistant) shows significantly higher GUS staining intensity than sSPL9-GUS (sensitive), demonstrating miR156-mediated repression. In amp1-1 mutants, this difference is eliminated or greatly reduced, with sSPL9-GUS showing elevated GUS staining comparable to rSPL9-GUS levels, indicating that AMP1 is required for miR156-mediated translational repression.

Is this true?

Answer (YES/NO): NO